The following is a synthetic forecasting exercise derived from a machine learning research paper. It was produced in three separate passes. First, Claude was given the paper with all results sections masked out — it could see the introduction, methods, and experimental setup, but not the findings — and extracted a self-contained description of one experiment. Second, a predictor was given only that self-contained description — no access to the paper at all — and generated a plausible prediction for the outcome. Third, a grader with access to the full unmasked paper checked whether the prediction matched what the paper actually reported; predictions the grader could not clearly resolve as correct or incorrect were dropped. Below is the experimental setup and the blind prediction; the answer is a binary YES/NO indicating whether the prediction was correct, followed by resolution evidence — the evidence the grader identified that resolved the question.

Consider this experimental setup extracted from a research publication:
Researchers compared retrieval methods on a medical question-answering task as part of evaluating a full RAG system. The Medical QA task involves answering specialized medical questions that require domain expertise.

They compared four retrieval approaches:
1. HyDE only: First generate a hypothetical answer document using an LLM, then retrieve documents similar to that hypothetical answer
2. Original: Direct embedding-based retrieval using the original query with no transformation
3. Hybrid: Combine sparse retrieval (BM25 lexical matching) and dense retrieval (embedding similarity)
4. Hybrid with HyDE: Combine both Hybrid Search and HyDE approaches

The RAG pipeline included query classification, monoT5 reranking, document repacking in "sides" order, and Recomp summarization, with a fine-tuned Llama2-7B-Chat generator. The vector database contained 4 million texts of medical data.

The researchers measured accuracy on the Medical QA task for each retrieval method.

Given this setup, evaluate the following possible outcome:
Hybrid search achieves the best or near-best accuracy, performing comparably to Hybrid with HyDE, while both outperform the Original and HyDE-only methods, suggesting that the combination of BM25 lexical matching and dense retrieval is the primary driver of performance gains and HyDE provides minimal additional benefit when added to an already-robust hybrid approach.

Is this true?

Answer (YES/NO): NO